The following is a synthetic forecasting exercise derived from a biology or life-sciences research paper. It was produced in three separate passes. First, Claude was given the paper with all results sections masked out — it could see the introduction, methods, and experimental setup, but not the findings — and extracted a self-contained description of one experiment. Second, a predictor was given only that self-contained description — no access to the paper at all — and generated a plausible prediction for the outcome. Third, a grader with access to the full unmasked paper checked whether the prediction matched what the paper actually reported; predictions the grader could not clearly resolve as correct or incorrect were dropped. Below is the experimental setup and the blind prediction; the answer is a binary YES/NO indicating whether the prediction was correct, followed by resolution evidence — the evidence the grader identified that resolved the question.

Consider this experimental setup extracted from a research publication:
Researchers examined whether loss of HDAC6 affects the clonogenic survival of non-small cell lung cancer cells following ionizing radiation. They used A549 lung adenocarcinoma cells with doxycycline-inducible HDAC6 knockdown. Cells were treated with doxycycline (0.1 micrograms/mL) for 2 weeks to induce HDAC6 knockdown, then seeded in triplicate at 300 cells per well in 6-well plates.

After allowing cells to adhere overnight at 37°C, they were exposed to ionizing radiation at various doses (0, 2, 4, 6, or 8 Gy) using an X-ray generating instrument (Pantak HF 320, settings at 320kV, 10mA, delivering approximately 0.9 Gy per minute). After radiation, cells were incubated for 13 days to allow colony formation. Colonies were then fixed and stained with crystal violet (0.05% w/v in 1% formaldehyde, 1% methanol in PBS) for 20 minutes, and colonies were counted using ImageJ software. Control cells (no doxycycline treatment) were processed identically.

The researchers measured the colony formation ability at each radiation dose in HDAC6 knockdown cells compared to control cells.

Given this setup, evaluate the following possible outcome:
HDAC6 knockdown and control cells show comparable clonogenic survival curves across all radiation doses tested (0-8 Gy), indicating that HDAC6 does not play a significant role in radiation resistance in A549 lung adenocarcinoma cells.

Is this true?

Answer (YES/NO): NO